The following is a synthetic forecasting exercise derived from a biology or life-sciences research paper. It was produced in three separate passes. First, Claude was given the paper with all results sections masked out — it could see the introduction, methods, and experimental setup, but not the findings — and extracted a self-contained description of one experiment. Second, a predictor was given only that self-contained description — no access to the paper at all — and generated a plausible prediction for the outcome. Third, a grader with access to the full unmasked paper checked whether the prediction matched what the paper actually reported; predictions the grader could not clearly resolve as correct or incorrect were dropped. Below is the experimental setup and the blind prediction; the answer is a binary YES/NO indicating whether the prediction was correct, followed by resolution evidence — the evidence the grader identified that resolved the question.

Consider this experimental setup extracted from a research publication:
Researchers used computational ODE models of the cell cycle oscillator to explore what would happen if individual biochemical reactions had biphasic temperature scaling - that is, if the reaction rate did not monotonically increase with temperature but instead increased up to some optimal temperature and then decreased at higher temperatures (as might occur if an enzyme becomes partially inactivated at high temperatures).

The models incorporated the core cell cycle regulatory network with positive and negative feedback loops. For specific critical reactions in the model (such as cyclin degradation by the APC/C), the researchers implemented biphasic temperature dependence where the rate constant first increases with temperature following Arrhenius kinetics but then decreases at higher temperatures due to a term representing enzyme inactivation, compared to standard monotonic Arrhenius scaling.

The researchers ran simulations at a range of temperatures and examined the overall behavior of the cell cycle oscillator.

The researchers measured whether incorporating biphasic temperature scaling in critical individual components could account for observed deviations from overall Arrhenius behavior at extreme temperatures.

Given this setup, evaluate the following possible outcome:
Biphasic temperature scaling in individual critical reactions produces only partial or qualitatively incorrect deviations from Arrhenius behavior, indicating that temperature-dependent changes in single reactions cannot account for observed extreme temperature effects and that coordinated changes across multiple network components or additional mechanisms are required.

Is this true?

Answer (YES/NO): YES